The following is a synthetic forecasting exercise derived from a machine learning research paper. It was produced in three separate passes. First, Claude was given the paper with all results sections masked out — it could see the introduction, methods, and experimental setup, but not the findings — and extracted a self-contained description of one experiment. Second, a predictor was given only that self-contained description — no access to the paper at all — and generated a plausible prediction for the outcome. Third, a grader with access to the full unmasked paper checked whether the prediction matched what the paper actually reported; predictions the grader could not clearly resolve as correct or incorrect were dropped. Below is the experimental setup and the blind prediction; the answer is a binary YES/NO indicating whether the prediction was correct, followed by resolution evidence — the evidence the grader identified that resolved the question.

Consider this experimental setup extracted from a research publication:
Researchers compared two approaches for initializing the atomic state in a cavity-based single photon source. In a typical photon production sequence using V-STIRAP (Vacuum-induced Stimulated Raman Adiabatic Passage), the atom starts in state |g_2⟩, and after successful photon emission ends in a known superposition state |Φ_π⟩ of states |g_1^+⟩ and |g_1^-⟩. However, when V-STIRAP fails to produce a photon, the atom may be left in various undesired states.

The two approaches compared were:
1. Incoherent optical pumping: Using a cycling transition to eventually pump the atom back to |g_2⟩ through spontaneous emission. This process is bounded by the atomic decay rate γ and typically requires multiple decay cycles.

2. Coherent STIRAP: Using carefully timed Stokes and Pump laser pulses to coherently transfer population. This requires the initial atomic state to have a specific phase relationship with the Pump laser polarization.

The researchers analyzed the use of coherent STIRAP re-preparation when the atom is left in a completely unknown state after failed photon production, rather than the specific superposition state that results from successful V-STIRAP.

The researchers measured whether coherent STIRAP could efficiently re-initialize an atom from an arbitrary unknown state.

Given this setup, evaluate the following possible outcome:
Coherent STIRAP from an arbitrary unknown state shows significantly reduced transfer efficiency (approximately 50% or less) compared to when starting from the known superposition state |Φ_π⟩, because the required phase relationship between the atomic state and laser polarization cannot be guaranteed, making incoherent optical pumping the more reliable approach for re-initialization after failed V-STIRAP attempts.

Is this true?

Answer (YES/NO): YES